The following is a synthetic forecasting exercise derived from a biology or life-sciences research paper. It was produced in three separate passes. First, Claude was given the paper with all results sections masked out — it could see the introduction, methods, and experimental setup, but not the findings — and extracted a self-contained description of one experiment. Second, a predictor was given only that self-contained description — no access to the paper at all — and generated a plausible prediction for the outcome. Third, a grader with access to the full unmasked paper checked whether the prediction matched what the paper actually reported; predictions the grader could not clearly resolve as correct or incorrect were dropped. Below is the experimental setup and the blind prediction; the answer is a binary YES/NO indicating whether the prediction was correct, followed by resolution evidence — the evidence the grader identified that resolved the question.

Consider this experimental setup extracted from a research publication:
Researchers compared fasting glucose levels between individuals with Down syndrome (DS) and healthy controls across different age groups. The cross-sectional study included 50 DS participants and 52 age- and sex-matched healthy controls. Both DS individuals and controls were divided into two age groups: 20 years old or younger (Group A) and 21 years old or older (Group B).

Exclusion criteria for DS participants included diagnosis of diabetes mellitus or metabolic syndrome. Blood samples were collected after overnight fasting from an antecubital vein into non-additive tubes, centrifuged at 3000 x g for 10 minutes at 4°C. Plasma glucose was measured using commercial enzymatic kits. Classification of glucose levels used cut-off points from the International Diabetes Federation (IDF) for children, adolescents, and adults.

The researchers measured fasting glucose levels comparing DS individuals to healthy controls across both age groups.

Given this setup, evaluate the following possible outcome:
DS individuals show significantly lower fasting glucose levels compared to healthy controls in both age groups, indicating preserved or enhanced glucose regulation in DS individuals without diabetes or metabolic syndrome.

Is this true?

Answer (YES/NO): NO